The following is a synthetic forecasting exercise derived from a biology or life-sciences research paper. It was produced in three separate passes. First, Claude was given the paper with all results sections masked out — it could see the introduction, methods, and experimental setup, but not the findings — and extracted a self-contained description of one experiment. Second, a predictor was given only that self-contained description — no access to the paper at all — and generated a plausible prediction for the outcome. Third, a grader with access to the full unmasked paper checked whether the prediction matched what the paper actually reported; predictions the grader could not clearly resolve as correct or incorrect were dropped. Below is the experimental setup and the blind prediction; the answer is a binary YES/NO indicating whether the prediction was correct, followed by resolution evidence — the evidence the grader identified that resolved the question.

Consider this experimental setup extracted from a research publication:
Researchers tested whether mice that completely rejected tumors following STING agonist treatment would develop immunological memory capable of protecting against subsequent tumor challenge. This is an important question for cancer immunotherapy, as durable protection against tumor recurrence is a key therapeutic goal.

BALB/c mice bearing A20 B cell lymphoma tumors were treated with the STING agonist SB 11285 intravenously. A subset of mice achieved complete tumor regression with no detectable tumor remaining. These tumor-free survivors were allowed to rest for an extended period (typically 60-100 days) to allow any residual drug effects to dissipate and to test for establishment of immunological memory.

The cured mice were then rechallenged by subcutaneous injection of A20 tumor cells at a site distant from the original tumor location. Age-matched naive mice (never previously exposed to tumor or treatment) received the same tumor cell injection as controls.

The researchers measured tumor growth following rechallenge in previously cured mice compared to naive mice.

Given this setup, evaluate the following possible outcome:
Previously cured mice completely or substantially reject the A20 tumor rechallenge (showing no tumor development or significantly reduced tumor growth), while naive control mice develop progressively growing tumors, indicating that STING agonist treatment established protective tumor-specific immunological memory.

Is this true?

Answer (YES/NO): YES